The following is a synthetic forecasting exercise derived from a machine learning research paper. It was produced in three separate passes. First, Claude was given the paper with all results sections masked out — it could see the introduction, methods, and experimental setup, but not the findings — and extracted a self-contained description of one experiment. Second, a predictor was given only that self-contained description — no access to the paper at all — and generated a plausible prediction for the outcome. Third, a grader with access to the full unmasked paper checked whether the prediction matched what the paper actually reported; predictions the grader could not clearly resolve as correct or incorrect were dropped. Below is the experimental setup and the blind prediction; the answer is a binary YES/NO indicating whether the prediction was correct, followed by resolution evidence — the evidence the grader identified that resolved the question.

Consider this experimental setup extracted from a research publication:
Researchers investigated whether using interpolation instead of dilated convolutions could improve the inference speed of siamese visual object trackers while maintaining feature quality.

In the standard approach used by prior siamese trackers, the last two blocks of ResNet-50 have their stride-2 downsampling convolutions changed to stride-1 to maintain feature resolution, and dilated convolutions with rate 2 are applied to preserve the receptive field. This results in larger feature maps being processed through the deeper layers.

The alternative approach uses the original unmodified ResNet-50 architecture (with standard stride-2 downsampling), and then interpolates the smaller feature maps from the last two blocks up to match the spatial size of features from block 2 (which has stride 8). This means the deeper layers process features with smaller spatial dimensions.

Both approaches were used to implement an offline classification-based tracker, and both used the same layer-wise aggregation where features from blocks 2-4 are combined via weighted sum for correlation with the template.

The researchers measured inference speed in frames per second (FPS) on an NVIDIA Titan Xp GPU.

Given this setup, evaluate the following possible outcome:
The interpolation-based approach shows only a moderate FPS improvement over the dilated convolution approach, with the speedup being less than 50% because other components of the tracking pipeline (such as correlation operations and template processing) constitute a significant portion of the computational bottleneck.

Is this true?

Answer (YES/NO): NO